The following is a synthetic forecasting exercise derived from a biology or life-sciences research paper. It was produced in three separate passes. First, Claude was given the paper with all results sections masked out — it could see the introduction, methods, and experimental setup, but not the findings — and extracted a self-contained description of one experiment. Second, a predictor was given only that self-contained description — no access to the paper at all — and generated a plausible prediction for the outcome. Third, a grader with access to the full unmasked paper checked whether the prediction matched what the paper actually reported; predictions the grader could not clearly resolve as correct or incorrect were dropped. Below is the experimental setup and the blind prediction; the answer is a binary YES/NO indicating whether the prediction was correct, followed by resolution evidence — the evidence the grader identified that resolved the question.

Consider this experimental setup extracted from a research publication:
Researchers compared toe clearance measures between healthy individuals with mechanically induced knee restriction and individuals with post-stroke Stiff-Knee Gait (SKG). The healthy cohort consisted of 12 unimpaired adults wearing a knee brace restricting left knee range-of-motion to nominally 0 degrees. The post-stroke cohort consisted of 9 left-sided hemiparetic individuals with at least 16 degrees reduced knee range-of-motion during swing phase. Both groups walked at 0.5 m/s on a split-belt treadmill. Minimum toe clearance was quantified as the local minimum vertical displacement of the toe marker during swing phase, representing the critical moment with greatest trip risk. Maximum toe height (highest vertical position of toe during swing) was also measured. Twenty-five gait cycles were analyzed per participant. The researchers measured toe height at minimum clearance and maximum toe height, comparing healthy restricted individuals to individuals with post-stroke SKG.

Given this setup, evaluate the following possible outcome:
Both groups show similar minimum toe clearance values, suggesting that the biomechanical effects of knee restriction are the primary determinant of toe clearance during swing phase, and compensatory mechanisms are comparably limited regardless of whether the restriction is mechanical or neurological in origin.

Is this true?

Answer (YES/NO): NO